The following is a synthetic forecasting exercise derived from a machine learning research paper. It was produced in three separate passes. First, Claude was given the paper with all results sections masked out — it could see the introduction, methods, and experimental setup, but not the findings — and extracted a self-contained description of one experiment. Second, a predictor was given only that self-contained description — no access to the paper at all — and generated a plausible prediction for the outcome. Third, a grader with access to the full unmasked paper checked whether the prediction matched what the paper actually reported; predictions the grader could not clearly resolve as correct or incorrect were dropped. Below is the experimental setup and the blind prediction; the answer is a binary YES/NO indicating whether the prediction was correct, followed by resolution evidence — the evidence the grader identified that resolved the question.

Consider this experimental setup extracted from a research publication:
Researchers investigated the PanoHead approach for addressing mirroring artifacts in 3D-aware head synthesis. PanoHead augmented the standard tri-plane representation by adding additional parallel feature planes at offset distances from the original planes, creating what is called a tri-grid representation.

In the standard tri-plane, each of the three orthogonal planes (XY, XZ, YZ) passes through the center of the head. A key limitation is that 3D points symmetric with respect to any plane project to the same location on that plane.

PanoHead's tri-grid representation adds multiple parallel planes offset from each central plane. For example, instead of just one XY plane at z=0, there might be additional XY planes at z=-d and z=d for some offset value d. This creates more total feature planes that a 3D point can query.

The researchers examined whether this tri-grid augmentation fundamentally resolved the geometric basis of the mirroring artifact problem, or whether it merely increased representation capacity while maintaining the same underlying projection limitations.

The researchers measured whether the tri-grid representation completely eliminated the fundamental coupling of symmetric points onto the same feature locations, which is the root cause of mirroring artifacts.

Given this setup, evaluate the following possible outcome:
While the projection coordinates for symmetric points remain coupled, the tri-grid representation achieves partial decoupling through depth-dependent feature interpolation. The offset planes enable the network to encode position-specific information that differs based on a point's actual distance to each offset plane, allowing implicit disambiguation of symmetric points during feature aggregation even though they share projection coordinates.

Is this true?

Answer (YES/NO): NO